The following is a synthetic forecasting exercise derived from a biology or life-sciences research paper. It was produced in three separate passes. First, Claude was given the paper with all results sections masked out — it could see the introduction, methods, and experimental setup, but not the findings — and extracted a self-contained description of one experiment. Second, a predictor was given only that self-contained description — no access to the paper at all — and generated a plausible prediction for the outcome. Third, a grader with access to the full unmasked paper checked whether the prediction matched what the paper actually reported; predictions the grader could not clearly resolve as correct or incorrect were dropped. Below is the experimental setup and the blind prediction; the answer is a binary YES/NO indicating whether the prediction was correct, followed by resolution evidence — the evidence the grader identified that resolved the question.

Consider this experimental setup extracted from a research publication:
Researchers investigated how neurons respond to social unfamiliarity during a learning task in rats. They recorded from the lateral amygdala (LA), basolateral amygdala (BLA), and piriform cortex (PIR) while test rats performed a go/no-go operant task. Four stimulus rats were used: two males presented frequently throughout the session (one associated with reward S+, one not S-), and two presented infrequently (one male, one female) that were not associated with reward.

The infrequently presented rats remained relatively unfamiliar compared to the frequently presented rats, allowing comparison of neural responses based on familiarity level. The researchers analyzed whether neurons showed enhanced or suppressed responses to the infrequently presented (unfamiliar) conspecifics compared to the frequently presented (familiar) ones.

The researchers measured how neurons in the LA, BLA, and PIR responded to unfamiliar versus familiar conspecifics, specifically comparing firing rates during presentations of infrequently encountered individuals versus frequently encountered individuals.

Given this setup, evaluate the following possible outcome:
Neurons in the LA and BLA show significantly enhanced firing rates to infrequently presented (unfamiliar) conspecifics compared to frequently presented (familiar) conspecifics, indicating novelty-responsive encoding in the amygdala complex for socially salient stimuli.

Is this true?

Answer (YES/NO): YES